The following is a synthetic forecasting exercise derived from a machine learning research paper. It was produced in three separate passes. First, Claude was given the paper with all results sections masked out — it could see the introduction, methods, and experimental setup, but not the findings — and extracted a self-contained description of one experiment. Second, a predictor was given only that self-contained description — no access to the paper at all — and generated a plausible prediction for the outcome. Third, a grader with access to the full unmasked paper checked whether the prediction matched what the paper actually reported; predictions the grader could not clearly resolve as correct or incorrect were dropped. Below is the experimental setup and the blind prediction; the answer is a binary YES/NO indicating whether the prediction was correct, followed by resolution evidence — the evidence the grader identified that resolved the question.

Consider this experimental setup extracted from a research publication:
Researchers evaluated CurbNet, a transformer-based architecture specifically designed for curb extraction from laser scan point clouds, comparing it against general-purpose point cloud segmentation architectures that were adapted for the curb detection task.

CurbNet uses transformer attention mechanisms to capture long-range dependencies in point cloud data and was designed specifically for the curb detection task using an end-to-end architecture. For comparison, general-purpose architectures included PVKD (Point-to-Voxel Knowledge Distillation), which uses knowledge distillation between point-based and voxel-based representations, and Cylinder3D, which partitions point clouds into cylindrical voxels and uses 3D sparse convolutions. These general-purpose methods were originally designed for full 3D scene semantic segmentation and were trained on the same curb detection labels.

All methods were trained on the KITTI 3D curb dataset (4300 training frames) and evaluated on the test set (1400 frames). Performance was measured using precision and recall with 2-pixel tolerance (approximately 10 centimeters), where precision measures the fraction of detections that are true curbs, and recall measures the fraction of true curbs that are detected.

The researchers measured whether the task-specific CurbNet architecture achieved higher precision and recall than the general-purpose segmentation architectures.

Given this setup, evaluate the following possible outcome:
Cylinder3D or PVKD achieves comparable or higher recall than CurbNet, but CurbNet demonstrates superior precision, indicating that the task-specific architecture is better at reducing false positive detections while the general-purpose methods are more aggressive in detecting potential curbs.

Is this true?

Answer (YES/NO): NO